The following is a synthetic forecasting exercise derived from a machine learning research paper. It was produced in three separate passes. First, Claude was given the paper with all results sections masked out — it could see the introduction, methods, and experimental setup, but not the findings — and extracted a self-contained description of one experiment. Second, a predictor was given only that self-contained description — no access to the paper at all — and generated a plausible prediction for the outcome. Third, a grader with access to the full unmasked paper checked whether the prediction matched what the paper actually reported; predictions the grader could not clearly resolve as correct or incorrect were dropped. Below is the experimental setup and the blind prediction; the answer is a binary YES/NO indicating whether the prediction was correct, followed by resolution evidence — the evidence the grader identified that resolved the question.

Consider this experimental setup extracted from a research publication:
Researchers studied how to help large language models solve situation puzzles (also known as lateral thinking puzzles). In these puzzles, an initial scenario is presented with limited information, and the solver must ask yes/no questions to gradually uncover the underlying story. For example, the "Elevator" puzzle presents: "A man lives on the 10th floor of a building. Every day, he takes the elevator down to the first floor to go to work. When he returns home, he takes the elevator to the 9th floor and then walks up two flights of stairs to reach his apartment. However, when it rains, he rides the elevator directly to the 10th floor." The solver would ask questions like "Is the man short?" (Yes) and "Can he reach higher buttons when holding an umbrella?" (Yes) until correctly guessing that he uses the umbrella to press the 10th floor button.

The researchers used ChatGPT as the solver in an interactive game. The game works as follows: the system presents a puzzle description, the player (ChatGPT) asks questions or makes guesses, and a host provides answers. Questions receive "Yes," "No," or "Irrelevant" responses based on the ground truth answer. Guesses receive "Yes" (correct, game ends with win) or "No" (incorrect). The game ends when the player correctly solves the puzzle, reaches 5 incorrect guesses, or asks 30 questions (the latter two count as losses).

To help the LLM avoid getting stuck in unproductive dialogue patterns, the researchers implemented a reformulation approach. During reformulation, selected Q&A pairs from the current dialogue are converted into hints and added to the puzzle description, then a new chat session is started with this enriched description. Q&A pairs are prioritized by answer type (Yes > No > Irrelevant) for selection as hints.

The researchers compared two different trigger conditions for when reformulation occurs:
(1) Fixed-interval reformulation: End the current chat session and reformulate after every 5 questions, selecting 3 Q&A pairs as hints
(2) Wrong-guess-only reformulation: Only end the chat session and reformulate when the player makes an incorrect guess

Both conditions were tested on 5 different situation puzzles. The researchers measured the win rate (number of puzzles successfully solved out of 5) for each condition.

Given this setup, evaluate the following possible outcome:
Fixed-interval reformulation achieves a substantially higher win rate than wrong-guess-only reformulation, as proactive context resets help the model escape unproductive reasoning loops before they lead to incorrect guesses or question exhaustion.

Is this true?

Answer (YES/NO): YES